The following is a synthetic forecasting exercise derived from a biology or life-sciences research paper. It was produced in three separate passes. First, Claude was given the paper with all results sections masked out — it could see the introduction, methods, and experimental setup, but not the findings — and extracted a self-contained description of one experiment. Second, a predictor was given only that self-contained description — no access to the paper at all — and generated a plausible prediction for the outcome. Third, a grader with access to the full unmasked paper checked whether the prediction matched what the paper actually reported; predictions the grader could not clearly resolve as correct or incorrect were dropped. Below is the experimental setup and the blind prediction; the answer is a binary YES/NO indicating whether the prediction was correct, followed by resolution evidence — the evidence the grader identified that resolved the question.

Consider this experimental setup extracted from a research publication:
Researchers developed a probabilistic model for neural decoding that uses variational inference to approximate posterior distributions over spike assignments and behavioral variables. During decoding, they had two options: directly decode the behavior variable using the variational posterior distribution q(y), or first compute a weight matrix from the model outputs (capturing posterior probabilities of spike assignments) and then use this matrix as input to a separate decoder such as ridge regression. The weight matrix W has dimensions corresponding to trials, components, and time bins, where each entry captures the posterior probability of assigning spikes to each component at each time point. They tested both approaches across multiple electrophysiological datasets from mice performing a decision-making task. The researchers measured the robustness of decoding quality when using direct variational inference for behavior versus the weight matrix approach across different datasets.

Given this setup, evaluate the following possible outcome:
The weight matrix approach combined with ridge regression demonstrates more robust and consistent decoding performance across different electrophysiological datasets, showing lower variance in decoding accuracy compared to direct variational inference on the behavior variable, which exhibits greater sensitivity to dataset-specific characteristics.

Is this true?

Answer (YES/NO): YES